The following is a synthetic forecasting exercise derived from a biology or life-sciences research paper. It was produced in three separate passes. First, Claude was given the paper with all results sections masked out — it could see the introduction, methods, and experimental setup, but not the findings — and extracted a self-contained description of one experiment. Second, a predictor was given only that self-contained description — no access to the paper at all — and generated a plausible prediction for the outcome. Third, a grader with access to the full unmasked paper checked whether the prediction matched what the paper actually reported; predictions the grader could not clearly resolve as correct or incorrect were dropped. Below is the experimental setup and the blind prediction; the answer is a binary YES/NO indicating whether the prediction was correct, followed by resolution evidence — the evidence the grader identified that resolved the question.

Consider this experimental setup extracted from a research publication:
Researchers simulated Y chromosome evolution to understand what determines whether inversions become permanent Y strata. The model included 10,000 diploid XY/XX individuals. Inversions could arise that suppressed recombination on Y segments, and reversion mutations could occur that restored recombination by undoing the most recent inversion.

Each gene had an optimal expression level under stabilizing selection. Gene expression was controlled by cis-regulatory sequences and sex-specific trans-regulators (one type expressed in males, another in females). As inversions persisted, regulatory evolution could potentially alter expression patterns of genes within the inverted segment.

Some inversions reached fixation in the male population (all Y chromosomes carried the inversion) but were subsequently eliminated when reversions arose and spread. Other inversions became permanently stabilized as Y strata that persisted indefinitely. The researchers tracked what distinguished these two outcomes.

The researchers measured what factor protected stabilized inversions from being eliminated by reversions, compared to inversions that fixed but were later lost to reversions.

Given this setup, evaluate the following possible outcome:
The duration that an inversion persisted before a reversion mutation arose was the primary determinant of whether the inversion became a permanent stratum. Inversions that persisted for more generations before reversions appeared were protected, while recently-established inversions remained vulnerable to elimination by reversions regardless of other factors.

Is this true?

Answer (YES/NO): NO